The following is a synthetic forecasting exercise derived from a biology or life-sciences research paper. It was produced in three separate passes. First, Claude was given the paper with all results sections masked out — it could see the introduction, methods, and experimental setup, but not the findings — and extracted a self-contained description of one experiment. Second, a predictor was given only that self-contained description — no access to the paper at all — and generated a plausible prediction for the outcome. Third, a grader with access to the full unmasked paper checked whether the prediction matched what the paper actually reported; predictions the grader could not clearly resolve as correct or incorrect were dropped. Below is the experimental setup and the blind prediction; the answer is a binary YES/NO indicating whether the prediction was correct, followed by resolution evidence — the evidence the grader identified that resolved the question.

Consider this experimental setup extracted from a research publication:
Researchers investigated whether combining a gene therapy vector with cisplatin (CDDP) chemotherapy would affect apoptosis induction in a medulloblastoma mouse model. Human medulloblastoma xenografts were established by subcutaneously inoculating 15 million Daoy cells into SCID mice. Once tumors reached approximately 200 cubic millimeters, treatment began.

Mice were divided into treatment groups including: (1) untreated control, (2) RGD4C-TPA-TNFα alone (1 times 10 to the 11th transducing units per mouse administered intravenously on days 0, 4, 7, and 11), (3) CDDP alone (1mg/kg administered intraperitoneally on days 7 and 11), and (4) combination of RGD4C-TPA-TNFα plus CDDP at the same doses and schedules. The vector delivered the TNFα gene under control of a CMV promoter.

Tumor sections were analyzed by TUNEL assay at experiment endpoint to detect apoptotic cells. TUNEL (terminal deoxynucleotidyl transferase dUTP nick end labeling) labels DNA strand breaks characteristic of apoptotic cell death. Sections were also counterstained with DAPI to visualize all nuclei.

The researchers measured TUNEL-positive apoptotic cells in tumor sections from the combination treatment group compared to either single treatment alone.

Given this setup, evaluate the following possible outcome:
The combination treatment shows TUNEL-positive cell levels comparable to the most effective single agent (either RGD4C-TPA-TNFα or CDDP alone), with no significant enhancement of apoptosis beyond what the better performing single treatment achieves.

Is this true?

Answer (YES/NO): NO